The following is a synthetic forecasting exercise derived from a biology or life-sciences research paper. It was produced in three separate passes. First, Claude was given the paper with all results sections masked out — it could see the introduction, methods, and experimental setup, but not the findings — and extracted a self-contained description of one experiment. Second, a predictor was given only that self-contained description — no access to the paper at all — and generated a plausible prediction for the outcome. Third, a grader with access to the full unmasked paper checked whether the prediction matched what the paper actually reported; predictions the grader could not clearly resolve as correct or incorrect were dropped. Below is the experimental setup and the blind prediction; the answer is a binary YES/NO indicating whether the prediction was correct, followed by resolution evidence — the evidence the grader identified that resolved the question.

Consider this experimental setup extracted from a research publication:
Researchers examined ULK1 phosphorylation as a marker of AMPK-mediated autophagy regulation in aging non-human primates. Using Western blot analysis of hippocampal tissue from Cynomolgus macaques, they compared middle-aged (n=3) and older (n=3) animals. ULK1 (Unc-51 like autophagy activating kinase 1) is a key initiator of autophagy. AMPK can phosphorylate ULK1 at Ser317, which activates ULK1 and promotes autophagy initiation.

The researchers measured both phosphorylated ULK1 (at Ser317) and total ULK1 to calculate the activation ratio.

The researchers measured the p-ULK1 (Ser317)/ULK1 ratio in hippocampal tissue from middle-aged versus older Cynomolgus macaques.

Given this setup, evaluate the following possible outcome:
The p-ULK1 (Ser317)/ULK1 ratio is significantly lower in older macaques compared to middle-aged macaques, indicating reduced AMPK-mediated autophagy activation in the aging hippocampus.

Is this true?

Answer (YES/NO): NO